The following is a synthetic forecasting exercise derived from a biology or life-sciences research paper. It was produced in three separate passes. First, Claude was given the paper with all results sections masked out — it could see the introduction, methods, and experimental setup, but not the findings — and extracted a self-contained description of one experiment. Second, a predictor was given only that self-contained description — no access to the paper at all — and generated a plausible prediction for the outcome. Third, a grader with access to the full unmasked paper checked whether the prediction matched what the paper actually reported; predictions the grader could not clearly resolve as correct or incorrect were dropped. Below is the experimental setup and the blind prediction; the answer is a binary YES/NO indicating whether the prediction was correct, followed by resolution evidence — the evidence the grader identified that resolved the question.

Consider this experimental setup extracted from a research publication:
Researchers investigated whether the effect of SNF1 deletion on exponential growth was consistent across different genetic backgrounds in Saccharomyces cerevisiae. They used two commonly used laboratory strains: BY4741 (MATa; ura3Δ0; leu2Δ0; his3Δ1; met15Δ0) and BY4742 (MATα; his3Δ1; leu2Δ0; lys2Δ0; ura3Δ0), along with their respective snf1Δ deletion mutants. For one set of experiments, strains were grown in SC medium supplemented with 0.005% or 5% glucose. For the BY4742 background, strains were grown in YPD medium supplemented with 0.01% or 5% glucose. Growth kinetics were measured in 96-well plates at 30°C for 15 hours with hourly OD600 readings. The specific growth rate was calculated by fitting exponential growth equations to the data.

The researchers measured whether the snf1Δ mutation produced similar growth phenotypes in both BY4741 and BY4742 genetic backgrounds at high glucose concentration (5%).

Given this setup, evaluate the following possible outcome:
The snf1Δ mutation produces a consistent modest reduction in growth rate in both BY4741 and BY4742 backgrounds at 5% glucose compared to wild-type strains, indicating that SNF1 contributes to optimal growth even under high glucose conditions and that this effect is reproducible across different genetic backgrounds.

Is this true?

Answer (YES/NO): NO